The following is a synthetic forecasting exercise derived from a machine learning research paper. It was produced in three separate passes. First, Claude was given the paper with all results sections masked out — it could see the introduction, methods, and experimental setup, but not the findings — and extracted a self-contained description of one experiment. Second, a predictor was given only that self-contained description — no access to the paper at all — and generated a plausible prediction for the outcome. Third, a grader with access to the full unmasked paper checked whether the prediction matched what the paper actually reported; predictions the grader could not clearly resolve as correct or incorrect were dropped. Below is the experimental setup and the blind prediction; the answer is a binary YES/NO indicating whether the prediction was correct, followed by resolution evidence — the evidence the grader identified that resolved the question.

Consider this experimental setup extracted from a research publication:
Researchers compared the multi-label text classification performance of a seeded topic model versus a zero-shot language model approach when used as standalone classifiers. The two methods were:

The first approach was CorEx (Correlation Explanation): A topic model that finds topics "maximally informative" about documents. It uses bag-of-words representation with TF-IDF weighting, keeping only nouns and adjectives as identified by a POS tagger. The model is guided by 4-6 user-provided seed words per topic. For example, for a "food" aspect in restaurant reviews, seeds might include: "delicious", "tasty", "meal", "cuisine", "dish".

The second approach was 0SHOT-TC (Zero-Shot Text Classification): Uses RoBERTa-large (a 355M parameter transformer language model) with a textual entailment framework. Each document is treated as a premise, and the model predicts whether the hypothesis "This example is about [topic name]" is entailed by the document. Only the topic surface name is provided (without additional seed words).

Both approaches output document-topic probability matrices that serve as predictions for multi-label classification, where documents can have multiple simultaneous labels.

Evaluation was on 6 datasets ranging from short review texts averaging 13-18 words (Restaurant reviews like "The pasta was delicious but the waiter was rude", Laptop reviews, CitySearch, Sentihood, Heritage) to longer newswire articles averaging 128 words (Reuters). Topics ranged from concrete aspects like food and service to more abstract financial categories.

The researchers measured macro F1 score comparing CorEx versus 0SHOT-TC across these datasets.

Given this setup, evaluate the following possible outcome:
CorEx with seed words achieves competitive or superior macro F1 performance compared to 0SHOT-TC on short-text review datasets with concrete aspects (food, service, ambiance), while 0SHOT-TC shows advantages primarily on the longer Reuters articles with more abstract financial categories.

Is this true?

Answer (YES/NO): NO